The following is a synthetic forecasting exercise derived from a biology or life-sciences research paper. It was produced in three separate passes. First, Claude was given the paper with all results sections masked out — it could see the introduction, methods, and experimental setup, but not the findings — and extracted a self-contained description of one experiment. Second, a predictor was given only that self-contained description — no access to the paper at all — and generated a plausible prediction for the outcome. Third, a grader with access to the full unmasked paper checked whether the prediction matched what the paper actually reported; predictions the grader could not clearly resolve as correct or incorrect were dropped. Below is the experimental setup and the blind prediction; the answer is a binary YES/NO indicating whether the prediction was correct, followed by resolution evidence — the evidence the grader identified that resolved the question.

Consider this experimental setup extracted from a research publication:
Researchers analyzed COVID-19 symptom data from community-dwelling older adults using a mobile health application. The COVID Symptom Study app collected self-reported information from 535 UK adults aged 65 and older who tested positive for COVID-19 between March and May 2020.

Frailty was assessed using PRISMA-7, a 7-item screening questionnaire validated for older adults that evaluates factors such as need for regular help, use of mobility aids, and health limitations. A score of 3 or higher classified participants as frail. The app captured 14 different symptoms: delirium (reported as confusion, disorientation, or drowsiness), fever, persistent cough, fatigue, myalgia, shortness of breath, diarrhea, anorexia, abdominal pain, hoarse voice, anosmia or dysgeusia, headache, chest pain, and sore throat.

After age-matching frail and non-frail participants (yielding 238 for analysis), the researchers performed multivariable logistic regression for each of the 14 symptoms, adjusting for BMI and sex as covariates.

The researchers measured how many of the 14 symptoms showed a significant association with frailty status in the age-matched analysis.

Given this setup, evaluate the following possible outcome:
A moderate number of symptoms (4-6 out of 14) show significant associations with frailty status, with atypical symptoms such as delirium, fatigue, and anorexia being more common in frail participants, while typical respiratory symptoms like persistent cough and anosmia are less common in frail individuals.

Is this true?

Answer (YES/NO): NO